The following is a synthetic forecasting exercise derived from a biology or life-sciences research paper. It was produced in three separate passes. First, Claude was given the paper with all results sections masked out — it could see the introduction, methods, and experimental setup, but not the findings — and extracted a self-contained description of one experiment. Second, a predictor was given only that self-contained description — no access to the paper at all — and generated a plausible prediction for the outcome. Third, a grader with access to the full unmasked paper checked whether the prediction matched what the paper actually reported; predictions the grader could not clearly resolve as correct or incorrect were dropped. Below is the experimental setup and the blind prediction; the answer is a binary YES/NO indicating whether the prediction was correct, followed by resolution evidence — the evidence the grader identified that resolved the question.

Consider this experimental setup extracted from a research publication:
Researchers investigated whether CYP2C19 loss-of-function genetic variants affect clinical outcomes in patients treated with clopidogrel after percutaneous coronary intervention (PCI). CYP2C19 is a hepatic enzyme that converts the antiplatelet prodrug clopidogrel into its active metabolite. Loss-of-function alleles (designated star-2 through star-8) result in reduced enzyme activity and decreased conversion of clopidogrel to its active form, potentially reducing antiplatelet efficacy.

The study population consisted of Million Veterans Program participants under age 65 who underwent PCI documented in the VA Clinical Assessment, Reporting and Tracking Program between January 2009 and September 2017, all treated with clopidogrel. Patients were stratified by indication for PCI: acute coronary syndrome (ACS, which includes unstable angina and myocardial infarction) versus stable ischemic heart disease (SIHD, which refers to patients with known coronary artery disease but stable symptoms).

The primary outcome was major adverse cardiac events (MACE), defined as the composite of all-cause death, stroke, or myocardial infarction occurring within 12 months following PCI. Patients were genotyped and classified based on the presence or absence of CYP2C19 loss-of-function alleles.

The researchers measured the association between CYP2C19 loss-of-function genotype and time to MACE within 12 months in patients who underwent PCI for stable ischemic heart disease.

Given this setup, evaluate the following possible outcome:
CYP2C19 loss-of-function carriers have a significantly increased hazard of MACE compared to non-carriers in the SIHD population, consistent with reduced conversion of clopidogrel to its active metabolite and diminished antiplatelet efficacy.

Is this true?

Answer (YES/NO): NO